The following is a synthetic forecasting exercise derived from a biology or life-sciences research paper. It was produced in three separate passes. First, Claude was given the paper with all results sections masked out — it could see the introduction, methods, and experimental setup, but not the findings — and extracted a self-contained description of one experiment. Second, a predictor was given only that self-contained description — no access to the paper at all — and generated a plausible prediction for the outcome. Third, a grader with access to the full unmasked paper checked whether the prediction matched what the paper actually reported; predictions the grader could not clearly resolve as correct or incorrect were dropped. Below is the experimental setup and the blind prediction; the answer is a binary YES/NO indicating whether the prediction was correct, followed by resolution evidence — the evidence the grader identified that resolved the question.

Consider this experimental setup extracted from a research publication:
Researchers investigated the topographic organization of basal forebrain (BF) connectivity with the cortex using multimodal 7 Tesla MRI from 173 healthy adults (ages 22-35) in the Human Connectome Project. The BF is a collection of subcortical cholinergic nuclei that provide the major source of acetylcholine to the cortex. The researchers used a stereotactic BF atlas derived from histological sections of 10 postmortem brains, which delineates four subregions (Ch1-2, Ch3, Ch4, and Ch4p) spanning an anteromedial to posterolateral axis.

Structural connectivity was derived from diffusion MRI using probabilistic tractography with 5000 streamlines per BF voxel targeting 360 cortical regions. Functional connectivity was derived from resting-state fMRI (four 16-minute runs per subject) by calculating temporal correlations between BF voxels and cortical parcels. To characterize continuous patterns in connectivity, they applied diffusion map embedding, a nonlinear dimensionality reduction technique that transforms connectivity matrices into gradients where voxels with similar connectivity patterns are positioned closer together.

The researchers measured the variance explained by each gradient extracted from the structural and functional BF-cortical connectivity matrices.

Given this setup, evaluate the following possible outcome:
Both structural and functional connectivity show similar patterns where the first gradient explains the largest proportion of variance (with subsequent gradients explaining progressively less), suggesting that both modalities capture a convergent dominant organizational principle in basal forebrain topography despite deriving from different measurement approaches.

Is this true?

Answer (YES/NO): YES